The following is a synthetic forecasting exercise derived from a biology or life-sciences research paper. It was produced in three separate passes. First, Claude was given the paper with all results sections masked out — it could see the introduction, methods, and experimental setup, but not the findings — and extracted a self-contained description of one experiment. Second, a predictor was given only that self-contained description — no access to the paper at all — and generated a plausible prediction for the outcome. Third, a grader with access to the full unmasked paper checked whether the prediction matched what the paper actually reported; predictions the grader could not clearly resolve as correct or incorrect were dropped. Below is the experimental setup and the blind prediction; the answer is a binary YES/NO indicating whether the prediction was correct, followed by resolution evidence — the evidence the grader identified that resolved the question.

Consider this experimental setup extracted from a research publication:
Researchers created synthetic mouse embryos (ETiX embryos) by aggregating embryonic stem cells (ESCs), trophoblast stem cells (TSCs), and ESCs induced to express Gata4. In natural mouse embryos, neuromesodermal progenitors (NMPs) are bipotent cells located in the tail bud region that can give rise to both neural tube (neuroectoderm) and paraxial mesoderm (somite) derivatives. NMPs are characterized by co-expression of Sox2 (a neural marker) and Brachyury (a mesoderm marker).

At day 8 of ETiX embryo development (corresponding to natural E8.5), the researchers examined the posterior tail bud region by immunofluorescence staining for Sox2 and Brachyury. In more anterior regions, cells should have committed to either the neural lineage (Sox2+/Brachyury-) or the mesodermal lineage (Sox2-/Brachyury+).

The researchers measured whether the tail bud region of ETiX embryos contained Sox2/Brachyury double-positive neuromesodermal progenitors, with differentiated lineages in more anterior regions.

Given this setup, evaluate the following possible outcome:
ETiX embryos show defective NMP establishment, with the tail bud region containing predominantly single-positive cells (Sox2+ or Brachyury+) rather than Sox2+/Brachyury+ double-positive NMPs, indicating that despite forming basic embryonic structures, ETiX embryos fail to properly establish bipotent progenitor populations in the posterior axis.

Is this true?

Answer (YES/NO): NO